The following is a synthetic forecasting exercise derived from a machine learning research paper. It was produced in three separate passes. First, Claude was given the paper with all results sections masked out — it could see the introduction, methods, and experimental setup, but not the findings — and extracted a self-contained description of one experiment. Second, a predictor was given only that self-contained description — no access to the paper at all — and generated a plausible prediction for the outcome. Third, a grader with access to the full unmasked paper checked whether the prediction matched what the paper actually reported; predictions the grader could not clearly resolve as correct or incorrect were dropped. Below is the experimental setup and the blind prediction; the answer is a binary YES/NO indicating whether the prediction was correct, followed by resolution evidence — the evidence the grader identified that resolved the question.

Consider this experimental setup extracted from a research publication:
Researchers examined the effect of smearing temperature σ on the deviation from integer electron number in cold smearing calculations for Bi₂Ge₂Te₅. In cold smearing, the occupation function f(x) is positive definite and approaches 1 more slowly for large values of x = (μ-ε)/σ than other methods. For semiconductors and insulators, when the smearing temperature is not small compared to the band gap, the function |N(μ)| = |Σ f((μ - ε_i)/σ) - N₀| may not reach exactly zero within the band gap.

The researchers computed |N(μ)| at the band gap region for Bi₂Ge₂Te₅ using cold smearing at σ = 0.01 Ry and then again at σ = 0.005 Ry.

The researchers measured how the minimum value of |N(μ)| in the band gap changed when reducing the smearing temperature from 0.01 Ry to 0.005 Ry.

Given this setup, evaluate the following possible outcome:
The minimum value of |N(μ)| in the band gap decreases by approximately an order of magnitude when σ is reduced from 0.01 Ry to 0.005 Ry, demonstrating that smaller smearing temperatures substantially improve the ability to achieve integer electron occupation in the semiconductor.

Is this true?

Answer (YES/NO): NO